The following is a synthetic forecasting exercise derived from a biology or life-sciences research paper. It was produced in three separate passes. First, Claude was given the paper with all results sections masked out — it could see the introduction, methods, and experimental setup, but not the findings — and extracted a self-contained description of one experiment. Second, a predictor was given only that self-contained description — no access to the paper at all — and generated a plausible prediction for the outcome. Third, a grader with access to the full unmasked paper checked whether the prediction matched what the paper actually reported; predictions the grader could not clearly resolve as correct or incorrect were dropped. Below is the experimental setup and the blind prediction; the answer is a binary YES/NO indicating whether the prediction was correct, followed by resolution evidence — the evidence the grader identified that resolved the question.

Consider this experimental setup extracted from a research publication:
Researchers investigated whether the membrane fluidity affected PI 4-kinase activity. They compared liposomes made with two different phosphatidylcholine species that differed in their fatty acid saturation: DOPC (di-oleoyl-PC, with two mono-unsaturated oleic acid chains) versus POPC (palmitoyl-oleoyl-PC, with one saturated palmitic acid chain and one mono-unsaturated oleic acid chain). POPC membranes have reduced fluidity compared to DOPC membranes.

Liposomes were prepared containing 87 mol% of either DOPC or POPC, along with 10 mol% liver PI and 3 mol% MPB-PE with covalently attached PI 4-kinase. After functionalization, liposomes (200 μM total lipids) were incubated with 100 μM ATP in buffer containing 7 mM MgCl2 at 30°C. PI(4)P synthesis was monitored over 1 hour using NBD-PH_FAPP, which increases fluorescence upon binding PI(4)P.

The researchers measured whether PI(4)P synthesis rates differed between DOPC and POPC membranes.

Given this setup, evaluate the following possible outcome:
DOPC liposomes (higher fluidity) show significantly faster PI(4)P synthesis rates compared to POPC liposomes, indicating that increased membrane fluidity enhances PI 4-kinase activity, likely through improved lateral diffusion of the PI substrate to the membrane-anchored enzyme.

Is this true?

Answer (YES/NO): NO